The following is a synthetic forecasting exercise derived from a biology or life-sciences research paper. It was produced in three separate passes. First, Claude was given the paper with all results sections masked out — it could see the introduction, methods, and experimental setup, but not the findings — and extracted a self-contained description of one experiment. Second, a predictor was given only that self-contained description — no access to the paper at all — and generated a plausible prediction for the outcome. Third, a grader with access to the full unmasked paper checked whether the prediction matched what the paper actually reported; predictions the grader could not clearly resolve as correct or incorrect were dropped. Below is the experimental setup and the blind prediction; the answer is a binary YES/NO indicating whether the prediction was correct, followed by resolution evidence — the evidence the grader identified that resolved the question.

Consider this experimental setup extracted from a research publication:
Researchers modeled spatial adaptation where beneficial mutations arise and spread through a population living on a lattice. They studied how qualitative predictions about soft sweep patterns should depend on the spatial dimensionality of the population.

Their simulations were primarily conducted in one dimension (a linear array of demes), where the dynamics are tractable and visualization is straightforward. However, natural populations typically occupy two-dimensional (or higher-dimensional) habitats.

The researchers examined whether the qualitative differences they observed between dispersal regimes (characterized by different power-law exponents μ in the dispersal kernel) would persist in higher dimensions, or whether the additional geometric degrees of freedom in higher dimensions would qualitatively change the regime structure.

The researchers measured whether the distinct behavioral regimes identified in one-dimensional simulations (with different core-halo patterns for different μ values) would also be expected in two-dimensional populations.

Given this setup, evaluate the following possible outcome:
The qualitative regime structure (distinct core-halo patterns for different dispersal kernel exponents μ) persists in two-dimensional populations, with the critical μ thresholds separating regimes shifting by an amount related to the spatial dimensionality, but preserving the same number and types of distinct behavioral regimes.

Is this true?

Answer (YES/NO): YES